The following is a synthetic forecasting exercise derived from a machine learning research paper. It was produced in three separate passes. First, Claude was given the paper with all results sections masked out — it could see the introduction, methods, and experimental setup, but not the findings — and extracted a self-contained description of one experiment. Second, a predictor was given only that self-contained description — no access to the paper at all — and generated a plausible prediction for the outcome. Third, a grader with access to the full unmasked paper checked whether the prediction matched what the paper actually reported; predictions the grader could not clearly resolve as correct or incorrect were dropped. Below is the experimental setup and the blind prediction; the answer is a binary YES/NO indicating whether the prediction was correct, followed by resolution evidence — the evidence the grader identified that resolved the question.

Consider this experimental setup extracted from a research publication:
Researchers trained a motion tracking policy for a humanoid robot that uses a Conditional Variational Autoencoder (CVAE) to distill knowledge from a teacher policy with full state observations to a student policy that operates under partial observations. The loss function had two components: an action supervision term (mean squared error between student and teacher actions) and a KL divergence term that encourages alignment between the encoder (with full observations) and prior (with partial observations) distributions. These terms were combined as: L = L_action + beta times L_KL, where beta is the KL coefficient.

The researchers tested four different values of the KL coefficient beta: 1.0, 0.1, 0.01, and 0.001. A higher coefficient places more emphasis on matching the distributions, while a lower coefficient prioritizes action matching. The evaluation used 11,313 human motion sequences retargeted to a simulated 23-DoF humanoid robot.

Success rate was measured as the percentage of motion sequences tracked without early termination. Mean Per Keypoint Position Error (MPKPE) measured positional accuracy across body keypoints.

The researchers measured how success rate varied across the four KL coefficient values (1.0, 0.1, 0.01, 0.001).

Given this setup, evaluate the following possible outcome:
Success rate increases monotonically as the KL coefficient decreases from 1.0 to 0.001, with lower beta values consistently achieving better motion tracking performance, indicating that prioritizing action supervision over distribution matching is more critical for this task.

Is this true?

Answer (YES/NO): NO